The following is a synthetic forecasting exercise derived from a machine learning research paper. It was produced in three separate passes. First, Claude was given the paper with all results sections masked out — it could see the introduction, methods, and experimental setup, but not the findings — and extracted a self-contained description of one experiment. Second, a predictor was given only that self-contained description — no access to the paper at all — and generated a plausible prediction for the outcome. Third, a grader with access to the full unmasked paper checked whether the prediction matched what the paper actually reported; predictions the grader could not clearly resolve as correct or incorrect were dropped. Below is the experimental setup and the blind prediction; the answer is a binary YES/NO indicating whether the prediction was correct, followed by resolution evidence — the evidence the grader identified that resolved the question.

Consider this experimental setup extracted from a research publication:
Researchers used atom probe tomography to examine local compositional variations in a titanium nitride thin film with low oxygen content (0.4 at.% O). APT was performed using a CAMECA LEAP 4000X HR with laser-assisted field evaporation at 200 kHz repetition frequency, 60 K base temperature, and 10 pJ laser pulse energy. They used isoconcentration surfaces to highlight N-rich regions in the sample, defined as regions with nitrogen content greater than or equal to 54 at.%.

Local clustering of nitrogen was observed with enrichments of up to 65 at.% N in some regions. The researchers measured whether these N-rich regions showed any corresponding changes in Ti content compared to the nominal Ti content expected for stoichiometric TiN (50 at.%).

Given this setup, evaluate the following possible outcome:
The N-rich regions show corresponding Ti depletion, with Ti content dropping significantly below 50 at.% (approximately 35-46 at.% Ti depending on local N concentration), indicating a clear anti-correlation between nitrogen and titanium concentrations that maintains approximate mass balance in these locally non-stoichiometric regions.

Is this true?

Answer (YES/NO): YES